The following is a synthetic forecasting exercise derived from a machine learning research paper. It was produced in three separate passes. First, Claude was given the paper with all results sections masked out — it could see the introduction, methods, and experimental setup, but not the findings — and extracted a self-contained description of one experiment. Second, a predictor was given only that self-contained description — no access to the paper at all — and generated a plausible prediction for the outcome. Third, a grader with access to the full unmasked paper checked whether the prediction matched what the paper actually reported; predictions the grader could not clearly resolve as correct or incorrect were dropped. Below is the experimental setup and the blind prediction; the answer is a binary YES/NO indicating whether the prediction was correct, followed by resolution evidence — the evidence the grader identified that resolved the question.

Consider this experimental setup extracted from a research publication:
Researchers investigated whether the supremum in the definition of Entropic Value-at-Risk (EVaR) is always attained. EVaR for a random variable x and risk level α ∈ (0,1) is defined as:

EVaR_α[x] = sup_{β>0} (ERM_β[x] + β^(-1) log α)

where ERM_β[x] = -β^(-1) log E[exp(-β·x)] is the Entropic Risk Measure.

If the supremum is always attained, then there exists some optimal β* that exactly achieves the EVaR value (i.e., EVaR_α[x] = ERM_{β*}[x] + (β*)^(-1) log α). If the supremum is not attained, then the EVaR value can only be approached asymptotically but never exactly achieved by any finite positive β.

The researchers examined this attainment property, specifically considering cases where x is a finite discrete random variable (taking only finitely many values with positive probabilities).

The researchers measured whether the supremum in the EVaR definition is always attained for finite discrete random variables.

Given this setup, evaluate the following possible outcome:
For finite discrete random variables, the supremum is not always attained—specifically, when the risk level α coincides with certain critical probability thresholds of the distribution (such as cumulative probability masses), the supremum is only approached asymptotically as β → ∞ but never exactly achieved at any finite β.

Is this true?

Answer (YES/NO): NO